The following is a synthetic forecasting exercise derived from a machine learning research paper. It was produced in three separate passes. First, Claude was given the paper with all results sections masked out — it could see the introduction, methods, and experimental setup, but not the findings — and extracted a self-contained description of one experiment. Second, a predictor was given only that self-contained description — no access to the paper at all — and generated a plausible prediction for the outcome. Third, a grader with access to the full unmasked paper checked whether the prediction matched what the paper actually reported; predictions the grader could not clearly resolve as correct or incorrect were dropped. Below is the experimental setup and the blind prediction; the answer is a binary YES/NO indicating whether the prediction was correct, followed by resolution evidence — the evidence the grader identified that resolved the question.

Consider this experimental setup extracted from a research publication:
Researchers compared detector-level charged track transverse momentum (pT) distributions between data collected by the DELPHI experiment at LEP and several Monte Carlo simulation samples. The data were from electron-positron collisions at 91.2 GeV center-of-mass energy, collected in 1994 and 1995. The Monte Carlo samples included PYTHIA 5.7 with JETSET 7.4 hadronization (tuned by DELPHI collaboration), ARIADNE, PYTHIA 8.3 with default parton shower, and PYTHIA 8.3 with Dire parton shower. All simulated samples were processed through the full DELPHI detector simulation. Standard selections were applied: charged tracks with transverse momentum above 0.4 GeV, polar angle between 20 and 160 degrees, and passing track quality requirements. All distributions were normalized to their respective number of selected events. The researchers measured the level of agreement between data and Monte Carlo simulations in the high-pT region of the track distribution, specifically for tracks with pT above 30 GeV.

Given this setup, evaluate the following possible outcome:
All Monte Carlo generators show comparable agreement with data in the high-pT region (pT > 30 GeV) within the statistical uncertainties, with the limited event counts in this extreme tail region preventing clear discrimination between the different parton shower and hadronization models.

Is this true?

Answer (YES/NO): NO